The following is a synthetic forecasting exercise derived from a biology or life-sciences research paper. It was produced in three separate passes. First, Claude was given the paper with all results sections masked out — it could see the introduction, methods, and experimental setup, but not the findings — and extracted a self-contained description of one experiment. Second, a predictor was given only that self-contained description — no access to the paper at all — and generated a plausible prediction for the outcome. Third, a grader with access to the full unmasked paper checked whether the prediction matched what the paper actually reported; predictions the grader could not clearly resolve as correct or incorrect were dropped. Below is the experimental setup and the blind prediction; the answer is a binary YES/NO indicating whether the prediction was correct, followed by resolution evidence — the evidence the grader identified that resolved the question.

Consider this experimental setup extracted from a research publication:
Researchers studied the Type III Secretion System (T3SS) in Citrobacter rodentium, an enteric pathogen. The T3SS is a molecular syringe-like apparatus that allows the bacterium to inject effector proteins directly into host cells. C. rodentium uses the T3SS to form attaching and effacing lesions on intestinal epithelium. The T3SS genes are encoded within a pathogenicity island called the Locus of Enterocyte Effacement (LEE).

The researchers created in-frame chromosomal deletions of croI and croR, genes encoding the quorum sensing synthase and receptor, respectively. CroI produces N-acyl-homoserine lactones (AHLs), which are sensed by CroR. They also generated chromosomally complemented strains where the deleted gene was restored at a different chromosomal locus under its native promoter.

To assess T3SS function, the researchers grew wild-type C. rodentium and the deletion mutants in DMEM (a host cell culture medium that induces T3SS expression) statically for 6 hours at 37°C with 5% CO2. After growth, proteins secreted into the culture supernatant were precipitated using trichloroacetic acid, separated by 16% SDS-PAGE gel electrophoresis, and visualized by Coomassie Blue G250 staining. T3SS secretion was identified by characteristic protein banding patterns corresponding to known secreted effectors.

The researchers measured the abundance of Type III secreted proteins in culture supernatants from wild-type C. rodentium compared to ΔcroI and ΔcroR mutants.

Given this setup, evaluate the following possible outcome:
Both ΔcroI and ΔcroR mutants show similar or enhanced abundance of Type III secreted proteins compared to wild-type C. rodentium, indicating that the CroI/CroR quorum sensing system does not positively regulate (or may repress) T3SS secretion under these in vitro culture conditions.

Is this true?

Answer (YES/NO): YES